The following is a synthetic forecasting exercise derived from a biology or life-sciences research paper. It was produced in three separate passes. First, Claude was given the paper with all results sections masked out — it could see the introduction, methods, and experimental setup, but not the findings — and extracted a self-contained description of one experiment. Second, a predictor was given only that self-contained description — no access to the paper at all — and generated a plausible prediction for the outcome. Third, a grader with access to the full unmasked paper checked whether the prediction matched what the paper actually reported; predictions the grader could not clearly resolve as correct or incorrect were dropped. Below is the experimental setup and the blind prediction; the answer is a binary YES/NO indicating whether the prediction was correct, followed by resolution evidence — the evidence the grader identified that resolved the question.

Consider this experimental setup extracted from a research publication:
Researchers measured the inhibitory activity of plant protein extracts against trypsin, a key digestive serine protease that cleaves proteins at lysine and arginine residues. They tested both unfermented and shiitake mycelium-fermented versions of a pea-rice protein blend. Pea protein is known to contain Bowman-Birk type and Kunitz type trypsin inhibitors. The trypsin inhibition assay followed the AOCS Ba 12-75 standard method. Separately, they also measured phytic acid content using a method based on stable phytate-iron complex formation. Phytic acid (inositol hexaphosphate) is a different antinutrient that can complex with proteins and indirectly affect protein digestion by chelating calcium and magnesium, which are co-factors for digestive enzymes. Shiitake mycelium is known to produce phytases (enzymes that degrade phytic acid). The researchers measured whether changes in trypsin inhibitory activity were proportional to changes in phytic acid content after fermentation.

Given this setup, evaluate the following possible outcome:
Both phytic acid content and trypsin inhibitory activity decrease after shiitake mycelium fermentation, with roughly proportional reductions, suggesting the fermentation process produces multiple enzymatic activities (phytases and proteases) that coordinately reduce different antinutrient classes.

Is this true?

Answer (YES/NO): NO